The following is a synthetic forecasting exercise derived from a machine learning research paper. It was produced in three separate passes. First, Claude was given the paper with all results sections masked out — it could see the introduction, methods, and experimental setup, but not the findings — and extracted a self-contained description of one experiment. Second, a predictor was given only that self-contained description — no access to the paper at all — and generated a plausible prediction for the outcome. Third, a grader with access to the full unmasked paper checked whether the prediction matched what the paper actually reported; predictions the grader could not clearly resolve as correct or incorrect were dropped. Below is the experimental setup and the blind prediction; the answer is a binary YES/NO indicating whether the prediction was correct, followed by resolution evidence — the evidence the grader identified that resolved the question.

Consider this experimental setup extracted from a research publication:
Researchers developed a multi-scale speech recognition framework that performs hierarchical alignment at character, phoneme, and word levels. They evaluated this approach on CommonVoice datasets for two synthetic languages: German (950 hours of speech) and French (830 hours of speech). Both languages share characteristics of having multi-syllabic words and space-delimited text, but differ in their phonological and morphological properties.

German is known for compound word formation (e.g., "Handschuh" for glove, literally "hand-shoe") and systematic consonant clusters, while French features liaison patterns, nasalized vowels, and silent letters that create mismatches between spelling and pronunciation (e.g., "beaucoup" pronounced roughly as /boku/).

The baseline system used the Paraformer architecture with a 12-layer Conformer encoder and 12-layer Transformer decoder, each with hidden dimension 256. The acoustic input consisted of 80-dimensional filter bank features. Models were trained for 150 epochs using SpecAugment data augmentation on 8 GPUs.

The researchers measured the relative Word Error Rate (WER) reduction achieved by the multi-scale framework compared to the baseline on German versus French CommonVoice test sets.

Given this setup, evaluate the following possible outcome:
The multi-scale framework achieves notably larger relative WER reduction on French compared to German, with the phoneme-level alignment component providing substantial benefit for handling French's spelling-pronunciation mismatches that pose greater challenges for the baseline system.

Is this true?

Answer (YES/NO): NO